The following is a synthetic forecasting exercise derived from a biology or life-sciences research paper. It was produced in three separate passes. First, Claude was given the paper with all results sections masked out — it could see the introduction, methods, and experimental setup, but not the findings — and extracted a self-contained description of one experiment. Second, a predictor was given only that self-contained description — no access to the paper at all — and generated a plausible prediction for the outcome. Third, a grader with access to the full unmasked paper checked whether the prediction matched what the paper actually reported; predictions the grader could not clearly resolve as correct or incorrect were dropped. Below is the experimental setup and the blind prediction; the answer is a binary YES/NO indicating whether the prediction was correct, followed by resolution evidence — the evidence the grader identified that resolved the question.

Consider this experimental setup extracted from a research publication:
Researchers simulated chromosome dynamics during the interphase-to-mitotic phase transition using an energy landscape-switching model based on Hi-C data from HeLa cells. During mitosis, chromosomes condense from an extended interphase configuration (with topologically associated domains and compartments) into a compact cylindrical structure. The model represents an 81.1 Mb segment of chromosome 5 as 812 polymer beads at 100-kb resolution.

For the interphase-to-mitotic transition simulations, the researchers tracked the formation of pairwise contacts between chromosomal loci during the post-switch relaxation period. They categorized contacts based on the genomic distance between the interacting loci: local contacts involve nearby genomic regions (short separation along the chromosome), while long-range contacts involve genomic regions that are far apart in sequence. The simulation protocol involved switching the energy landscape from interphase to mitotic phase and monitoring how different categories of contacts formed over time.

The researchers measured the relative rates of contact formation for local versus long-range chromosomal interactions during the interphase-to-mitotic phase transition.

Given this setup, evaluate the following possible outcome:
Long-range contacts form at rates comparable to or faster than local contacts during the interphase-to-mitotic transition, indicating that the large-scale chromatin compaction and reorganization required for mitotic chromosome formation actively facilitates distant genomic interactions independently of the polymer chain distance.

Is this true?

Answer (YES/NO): NO